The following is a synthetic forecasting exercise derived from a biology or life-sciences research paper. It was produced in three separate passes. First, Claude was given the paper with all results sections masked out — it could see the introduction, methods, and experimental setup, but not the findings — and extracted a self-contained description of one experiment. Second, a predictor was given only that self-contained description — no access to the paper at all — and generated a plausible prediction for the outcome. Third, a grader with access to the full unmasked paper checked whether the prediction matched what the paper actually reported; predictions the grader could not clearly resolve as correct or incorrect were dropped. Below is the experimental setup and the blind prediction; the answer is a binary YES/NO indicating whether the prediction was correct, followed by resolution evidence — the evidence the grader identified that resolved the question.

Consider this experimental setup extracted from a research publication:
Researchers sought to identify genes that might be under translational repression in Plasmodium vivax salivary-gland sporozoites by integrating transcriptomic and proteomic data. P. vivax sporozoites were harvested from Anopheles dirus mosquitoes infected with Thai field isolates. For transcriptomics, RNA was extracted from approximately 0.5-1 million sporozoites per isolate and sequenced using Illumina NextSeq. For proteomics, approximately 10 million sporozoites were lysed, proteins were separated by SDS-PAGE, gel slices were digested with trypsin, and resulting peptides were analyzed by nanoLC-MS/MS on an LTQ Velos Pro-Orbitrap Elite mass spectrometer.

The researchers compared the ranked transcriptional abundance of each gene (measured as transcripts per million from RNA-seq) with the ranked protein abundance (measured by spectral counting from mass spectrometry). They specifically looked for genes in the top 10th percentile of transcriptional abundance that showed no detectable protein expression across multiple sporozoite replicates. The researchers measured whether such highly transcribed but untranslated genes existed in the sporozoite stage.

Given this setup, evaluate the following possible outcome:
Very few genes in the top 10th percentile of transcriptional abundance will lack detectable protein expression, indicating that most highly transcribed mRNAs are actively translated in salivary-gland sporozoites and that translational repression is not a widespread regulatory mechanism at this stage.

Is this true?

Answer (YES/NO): NO